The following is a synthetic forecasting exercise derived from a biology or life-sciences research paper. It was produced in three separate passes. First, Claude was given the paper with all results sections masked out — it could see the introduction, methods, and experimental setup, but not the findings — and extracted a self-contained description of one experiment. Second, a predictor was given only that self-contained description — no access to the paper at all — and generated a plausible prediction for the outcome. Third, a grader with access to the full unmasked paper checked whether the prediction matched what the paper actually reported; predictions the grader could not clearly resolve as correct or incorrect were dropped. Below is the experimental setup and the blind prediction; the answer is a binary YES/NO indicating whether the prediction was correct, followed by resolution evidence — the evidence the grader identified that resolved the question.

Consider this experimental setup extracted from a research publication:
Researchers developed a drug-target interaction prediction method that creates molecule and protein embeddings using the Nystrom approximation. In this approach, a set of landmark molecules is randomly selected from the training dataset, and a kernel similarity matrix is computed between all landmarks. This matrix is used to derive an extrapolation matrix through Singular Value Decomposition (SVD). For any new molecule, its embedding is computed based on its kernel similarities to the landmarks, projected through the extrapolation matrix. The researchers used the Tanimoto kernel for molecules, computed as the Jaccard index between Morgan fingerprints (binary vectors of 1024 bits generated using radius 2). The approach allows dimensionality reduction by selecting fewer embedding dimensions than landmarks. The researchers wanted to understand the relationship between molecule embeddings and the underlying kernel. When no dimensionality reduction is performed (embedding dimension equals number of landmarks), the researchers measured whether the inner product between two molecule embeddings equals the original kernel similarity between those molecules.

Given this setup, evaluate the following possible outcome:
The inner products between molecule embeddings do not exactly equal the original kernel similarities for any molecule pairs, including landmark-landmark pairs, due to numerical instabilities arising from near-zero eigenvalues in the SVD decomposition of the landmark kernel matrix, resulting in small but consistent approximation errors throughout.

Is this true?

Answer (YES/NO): NO